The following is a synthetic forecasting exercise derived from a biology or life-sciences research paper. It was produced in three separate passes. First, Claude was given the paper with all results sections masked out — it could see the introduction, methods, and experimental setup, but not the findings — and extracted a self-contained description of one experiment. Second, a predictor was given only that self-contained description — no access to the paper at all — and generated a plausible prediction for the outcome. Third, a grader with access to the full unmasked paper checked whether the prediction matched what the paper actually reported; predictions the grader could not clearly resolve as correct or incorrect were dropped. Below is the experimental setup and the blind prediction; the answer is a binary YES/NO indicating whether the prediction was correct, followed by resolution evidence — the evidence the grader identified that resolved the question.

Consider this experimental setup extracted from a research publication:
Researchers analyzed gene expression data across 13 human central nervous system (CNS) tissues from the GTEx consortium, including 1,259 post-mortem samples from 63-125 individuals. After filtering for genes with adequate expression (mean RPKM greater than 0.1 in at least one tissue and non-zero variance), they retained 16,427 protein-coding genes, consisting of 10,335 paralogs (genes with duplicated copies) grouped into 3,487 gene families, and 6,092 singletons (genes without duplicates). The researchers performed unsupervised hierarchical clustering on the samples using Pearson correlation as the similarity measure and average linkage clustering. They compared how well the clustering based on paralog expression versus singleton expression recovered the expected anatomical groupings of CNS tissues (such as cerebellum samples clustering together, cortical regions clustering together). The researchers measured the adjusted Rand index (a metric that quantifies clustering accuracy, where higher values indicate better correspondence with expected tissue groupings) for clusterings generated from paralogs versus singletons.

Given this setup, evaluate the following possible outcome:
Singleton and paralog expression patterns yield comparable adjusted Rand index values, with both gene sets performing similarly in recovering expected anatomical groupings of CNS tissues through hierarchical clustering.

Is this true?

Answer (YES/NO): NO